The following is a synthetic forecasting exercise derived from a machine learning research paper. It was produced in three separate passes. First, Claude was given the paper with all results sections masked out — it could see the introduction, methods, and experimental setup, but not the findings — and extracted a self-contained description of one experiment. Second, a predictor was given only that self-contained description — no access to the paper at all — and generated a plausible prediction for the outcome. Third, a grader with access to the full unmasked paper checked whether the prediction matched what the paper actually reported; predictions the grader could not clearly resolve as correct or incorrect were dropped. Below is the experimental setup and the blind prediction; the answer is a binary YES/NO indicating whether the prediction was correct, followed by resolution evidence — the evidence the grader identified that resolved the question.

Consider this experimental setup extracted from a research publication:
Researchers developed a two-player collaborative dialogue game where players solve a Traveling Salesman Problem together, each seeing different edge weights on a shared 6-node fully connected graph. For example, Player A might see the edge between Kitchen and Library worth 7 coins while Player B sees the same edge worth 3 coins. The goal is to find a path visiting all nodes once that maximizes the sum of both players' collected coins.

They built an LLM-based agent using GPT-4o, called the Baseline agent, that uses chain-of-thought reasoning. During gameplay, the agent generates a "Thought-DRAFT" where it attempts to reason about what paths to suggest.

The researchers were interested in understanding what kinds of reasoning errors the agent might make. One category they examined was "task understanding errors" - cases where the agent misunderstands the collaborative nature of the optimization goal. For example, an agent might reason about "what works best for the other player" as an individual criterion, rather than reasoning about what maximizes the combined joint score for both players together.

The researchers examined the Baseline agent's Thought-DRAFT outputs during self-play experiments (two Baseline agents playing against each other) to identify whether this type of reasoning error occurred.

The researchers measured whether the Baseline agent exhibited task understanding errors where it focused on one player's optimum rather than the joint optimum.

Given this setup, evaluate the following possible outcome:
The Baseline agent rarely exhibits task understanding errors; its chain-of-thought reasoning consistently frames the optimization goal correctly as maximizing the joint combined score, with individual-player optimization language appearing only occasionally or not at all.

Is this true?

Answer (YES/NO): NO